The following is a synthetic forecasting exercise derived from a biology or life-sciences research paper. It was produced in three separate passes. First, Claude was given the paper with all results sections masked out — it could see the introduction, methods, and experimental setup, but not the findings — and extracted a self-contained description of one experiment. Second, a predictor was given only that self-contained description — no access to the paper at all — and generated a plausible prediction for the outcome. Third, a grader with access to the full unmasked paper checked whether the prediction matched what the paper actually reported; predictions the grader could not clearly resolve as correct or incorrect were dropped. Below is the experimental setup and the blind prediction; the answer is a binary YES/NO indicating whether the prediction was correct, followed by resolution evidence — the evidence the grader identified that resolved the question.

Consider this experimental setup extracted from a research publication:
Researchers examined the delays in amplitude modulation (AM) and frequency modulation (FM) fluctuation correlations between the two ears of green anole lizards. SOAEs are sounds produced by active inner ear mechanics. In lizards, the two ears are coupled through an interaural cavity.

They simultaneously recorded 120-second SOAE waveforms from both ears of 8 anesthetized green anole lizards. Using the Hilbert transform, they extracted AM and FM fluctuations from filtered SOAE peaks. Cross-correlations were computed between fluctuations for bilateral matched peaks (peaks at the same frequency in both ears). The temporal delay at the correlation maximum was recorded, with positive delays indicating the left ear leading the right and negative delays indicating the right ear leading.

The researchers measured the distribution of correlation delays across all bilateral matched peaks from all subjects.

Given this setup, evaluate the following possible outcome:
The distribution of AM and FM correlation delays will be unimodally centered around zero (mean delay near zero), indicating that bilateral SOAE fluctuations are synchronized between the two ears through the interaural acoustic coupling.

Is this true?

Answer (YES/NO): YES